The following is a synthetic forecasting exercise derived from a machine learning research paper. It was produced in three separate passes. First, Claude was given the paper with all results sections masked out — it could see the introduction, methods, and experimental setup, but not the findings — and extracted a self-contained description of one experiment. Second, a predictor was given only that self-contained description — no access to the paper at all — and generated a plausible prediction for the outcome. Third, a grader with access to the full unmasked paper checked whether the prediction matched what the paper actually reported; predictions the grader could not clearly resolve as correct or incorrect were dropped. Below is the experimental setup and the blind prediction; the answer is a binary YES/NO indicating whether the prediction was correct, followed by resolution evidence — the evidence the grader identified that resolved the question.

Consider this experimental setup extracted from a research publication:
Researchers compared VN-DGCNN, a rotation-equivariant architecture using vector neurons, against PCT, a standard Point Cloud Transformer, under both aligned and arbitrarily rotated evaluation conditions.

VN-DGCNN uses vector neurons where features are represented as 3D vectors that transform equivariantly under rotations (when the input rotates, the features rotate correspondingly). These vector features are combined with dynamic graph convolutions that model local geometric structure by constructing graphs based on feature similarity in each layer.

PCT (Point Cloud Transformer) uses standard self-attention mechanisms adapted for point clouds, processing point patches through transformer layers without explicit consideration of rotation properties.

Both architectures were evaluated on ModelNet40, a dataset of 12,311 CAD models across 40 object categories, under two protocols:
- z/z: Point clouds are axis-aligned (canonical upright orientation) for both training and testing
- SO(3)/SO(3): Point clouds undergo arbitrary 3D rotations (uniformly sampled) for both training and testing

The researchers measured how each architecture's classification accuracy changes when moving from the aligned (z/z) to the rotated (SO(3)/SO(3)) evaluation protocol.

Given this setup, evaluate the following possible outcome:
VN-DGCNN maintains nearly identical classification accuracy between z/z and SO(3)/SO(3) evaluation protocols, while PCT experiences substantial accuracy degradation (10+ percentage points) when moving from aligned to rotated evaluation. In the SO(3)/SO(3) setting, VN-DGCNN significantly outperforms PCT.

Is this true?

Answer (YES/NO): NO